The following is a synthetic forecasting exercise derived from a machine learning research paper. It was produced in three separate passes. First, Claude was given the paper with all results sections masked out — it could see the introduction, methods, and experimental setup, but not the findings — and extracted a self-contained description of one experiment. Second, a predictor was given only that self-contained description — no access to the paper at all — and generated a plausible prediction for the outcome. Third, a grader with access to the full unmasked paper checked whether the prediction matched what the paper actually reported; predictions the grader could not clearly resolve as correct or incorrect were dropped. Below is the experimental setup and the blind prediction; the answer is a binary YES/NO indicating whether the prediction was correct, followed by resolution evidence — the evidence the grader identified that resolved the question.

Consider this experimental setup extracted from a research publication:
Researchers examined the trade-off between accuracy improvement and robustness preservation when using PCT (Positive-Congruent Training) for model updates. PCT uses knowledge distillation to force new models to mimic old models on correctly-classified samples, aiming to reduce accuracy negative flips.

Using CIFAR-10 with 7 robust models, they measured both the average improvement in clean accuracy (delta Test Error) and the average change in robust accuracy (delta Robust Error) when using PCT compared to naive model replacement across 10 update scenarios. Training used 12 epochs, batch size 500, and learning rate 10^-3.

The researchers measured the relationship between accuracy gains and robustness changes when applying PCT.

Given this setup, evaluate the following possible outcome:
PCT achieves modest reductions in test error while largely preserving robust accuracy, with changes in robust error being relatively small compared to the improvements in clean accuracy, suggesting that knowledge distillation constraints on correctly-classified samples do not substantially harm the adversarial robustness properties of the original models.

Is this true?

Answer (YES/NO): NO